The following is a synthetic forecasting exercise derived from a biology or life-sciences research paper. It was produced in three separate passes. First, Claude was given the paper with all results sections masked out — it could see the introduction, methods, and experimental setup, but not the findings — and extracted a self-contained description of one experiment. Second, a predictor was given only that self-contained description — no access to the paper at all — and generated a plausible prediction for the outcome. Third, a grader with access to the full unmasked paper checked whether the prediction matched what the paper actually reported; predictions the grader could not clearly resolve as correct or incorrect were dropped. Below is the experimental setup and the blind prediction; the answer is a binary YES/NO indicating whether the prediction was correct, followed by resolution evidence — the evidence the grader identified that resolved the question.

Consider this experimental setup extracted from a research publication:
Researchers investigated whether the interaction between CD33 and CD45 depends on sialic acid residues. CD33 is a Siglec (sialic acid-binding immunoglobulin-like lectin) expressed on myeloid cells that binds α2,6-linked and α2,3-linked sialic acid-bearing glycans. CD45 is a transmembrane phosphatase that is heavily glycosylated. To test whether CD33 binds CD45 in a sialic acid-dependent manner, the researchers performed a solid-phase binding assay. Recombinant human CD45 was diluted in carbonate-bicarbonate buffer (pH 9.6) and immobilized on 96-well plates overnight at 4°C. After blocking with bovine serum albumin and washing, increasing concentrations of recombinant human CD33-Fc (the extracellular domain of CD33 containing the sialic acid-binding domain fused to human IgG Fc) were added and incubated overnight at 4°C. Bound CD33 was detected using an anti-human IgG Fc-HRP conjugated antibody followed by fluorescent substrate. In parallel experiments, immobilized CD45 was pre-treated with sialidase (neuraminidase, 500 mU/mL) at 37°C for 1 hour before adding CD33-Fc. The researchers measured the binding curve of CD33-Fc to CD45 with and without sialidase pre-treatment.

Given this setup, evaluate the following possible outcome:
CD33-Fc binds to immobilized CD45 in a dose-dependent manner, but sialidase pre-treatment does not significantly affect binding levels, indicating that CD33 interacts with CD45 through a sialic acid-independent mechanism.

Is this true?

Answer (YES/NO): NO